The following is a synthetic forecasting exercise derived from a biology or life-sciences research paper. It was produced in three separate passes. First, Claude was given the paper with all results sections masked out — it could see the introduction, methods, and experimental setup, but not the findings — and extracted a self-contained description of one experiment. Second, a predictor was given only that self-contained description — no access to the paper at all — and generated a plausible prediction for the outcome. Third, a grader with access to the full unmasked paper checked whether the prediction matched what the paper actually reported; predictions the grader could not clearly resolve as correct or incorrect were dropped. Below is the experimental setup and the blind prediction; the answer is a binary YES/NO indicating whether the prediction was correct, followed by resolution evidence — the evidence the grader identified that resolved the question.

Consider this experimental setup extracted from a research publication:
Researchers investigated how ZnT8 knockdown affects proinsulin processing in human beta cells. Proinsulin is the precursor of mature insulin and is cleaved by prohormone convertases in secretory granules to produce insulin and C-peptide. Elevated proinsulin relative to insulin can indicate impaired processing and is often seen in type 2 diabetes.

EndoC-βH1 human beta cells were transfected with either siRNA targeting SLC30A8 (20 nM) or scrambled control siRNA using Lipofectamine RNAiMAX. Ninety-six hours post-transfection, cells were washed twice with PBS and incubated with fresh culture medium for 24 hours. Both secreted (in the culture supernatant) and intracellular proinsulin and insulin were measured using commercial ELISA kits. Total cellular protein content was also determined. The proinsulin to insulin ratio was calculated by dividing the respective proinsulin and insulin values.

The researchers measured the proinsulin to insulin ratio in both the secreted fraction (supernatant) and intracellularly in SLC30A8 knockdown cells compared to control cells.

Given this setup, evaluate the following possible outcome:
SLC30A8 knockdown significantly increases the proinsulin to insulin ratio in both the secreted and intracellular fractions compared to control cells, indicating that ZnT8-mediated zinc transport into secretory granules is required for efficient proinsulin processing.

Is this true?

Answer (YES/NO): NO